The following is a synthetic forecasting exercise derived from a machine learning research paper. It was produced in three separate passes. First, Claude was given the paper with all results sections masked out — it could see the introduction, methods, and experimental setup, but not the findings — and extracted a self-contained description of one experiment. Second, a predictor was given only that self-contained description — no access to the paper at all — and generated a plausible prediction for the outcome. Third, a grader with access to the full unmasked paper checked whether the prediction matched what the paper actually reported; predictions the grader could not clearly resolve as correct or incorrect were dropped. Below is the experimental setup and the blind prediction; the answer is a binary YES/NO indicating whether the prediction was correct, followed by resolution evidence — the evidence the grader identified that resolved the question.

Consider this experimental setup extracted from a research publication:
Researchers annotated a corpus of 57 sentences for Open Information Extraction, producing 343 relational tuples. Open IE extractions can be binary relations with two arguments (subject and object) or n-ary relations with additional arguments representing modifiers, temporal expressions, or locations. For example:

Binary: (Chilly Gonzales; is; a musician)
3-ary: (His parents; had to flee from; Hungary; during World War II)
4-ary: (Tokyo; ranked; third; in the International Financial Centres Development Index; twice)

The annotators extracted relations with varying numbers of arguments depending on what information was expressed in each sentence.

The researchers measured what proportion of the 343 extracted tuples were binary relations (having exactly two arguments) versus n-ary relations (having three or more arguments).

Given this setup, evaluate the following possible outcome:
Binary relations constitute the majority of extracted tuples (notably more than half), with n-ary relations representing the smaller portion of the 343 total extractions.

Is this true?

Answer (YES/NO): YES